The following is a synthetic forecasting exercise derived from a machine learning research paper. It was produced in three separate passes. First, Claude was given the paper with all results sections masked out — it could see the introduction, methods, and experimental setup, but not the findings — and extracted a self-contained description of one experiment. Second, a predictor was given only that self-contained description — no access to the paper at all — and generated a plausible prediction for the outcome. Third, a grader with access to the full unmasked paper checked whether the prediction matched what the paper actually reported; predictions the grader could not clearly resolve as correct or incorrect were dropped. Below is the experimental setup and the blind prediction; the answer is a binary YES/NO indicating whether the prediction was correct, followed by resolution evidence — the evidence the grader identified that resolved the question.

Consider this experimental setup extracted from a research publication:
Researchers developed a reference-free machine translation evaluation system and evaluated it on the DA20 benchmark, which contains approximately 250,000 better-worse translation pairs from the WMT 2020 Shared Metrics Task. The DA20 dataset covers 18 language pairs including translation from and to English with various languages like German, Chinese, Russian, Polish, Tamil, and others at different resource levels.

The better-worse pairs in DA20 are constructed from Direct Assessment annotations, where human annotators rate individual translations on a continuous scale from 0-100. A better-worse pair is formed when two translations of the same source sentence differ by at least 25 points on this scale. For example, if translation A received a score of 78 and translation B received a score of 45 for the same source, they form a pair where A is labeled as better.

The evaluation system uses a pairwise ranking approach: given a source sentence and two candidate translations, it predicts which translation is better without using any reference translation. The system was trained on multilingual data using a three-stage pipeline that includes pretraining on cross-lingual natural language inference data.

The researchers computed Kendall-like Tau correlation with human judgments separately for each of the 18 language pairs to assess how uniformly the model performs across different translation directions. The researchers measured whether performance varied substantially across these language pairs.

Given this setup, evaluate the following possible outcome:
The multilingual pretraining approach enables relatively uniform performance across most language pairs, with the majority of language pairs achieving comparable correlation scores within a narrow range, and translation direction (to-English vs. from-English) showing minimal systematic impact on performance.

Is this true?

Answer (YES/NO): NO